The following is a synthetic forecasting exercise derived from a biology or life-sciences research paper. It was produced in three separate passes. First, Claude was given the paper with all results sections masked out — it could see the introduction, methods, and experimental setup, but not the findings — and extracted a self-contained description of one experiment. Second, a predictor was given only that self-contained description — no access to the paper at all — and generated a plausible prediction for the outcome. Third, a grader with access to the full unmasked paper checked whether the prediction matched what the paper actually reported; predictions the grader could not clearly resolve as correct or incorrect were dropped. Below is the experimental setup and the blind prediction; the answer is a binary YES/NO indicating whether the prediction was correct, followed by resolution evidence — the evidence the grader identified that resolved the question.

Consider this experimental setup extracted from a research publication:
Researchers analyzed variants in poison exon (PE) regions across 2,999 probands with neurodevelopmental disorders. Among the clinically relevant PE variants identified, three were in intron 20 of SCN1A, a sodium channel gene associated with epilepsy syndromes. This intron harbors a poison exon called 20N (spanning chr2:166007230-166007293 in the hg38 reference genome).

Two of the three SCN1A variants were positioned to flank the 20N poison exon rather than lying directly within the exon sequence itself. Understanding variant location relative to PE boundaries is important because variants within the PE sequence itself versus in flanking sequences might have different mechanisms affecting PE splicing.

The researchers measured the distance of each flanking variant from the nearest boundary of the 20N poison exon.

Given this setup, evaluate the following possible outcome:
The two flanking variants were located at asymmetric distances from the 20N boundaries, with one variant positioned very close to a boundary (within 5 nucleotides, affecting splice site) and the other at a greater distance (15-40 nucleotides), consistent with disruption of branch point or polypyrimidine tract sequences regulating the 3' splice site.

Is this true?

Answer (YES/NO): NO